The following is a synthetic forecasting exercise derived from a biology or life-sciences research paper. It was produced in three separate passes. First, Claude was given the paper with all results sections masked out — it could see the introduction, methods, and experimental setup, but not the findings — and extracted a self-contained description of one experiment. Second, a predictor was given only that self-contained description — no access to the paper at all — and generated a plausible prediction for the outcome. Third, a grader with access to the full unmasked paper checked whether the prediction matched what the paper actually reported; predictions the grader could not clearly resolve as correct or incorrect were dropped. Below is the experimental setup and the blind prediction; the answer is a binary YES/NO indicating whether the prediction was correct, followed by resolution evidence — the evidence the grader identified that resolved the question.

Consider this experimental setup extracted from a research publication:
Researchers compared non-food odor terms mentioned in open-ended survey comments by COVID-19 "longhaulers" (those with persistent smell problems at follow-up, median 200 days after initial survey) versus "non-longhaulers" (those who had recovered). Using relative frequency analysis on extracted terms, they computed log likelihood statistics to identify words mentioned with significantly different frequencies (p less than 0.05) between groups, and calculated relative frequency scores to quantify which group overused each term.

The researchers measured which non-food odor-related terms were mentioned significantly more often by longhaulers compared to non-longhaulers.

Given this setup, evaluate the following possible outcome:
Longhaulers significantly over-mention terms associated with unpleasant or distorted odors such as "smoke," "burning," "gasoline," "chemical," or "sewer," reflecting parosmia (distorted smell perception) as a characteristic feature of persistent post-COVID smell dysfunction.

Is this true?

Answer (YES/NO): NO